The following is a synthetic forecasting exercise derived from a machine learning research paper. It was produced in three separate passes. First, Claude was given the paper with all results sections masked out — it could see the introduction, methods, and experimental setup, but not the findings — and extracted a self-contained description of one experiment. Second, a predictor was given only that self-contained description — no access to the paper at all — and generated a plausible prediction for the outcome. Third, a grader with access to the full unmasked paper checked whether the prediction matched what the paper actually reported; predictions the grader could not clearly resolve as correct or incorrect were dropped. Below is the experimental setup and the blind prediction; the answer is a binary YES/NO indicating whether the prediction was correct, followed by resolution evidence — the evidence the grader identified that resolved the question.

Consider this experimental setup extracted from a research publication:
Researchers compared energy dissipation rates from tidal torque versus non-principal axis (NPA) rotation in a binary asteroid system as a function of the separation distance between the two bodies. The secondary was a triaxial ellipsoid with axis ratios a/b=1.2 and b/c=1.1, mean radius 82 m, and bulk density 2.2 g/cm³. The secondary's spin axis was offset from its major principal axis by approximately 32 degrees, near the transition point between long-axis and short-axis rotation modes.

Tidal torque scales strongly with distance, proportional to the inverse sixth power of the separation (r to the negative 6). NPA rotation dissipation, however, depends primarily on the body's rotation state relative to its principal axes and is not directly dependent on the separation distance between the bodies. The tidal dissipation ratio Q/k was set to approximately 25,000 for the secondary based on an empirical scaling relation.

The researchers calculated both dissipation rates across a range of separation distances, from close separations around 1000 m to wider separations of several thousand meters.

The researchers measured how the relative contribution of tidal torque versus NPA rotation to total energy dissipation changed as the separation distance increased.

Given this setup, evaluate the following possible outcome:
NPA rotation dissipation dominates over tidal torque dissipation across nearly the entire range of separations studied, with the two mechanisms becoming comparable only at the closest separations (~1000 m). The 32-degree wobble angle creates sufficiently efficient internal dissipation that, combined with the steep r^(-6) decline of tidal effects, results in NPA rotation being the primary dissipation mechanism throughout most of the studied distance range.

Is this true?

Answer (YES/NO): NO